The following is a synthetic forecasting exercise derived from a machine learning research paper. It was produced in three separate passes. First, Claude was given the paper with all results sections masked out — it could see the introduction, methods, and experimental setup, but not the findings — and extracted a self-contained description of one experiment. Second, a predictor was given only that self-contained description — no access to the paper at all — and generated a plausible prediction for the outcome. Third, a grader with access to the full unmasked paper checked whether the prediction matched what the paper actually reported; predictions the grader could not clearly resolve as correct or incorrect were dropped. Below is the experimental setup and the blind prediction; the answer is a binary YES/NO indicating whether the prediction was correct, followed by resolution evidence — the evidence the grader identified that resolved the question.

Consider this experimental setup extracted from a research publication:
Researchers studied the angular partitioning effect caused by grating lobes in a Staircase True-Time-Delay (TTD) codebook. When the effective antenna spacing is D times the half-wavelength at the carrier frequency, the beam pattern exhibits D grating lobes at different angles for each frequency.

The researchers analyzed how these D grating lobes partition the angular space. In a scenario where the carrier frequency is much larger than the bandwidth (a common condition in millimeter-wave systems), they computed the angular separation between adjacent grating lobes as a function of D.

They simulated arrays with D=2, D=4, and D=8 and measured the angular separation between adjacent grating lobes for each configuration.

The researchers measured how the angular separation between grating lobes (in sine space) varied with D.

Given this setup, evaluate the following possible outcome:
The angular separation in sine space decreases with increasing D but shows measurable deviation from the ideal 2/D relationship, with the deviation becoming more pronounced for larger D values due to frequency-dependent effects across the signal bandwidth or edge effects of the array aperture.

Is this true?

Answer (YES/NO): NO